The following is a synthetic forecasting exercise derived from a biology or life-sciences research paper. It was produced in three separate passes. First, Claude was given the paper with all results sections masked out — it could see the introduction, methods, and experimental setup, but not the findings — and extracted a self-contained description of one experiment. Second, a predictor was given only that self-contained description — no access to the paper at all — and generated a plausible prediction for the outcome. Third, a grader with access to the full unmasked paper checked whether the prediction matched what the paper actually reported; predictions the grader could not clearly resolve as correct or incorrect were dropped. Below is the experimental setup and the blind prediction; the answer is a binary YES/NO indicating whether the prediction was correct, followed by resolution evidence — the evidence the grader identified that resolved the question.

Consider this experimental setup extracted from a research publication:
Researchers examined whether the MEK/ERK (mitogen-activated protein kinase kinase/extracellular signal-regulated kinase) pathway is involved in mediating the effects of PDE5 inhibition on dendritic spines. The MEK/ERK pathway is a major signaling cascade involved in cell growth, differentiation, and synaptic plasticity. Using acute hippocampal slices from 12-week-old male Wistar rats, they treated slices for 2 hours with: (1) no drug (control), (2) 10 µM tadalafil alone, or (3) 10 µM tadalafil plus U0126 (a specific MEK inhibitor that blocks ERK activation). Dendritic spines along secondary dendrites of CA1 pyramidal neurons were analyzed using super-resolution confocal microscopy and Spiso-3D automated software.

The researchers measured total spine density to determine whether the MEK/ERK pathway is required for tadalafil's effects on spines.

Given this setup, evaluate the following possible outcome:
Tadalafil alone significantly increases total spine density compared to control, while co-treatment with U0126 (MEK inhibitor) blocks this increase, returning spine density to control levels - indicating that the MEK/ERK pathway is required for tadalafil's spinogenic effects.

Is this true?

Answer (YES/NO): NO